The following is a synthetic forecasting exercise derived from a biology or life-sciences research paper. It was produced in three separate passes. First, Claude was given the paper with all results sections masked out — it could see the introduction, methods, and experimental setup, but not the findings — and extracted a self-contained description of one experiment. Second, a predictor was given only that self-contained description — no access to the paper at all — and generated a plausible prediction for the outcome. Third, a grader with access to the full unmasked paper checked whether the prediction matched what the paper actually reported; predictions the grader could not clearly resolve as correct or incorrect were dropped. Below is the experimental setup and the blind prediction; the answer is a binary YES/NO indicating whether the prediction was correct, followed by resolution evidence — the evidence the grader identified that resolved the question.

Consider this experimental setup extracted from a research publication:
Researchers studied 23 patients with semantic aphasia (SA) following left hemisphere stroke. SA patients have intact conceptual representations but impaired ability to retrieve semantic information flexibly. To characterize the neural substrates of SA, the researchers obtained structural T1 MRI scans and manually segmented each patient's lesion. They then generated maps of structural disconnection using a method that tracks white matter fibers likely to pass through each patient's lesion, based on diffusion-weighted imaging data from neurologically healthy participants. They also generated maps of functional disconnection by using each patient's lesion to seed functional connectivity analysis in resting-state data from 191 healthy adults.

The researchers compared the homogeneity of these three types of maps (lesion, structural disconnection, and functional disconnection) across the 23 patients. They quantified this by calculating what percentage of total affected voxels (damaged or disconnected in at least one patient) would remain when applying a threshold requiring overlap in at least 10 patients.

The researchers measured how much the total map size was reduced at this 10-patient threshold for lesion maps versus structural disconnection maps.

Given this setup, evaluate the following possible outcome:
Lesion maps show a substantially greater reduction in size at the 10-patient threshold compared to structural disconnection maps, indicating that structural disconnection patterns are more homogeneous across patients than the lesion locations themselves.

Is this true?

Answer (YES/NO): YES